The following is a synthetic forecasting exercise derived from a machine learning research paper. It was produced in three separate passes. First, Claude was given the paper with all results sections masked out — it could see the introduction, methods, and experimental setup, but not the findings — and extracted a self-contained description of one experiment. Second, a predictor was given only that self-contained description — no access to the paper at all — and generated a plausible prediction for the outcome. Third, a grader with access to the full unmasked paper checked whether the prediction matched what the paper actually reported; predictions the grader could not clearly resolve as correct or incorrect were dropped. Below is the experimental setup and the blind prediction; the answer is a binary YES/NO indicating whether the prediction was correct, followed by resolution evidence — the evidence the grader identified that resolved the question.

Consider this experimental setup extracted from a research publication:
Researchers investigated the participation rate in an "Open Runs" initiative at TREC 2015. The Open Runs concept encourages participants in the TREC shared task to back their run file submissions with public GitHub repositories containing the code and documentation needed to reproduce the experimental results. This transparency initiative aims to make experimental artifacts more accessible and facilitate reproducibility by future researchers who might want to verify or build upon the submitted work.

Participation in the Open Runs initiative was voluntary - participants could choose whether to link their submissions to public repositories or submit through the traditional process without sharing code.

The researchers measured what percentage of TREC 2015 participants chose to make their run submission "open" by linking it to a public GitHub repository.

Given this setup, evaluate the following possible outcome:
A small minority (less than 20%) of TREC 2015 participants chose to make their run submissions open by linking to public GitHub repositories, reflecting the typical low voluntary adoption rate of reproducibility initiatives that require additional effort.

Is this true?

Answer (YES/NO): NO